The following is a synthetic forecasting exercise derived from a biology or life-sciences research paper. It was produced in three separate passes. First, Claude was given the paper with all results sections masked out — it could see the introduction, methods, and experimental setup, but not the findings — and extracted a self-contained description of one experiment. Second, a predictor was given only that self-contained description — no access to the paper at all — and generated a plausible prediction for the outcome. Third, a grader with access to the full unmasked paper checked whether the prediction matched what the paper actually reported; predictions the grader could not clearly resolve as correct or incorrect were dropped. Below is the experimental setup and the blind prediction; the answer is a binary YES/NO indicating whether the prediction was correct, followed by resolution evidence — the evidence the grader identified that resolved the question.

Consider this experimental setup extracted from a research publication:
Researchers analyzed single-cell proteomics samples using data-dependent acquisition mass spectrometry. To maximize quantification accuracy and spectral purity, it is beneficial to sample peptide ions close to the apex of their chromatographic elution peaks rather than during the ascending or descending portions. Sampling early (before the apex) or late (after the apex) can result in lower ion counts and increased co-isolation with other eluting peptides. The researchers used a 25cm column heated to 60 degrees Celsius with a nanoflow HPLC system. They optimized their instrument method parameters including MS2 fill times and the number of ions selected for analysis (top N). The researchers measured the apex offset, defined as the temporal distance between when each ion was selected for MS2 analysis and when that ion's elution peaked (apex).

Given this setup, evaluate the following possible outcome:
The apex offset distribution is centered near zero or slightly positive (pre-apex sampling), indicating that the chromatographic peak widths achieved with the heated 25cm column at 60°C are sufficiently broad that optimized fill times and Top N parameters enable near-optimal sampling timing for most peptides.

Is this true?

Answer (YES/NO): YES